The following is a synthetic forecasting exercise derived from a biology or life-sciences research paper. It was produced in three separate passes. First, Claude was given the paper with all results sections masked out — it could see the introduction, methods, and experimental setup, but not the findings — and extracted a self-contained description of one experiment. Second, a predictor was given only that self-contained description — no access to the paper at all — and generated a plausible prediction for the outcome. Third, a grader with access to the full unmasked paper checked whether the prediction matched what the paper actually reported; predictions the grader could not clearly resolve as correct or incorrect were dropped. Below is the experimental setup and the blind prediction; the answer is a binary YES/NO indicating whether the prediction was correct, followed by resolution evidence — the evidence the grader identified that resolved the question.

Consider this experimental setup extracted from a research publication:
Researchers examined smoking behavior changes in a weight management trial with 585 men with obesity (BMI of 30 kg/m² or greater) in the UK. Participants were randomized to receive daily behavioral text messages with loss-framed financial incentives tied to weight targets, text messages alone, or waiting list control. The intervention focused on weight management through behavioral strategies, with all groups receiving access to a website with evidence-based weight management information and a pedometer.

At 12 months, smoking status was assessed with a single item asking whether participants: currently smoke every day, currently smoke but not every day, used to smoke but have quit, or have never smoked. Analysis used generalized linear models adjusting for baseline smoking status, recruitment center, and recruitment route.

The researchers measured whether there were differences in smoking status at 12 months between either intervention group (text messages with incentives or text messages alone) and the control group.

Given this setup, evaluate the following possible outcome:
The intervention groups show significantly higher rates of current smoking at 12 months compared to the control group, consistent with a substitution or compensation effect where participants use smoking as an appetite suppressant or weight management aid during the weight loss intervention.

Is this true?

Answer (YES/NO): NO